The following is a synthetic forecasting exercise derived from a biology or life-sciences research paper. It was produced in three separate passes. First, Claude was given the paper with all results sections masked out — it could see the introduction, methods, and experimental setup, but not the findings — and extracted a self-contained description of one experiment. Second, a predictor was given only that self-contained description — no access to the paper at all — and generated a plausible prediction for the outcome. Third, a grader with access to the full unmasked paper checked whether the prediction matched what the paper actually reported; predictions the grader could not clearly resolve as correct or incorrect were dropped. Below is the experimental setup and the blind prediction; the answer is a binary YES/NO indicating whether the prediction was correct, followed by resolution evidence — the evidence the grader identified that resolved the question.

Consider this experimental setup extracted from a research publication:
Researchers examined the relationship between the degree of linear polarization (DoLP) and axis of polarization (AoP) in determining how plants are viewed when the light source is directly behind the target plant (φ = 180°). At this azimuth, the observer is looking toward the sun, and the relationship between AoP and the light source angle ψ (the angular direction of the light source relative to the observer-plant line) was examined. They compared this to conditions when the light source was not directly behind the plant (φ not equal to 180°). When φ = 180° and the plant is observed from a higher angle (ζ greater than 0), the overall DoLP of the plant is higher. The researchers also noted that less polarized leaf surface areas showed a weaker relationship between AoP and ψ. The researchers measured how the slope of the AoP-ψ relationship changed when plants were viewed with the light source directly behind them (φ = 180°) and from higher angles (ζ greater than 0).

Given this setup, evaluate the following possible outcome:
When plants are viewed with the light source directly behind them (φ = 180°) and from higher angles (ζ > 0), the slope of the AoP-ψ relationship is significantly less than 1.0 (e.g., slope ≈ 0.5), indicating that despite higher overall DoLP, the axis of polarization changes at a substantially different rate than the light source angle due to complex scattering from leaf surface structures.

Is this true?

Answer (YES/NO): NO